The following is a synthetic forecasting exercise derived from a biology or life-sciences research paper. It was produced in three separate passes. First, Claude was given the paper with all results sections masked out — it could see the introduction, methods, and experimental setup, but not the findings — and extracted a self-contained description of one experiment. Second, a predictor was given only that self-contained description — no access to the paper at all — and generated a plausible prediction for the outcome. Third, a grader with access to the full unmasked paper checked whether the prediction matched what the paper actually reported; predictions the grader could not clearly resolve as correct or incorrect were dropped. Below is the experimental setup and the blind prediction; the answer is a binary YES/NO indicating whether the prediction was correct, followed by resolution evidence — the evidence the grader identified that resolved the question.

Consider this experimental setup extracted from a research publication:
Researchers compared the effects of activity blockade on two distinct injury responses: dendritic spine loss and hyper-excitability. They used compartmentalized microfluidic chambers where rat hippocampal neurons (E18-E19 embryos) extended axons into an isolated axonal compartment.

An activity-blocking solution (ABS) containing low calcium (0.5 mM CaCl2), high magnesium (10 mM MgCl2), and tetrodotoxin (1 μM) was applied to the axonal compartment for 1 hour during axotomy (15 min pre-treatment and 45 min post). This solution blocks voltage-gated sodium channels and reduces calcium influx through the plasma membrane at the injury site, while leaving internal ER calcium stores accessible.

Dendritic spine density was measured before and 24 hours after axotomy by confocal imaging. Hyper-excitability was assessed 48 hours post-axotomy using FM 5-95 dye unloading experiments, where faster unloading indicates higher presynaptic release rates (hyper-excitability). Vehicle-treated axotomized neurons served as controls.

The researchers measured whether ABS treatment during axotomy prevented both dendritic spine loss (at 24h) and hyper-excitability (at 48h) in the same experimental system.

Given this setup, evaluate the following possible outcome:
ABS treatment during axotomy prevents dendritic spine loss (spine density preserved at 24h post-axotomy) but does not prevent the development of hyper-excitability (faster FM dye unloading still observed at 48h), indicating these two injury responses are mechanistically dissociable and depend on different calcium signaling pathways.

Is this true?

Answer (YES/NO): YES